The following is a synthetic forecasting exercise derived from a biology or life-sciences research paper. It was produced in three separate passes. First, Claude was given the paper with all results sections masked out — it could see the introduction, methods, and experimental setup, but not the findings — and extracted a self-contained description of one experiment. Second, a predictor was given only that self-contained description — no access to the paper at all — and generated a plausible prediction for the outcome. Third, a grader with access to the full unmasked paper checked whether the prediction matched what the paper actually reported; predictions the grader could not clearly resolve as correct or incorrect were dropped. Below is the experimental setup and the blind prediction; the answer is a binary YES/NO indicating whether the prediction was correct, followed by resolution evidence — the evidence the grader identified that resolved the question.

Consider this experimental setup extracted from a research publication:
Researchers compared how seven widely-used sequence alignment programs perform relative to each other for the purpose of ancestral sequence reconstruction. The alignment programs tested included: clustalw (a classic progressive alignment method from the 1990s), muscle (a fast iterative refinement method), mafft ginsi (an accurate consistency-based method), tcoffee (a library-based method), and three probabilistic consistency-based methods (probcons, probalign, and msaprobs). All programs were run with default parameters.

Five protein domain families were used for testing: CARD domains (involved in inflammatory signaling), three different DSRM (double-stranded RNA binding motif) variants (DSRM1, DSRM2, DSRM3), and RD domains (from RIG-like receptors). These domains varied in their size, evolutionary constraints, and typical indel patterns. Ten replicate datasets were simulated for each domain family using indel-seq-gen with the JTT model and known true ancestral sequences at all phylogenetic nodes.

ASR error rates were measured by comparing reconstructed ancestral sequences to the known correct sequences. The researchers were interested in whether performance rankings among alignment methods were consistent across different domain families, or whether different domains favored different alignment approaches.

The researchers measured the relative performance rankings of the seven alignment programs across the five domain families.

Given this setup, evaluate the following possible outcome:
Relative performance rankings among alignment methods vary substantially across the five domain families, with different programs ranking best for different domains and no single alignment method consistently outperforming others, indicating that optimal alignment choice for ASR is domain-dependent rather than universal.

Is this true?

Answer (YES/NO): YES